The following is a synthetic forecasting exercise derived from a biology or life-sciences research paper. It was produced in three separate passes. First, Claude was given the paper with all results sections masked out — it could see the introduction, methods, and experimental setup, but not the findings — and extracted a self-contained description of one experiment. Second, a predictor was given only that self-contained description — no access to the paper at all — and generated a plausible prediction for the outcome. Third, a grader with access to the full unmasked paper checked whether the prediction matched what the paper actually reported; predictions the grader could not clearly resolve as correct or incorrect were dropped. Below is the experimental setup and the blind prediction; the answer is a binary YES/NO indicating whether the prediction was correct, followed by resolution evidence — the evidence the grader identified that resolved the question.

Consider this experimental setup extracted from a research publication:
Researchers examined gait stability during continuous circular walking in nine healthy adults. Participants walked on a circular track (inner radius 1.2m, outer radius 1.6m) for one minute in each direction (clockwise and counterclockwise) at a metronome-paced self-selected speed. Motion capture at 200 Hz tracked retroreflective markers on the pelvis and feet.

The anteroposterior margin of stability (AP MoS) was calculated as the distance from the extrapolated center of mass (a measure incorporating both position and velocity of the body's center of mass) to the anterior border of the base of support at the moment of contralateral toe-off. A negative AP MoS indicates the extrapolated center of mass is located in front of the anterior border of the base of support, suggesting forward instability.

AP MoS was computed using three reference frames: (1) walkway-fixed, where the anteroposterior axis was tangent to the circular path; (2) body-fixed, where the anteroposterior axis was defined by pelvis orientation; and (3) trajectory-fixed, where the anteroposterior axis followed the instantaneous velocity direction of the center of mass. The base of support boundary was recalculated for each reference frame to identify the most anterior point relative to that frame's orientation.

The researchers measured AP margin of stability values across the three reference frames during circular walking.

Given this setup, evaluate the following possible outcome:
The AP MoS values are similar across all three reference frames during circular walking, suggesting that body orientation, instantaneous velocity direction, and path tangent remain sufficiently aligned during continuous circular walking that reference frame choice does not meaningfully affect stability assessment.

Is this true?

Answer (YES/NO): NO